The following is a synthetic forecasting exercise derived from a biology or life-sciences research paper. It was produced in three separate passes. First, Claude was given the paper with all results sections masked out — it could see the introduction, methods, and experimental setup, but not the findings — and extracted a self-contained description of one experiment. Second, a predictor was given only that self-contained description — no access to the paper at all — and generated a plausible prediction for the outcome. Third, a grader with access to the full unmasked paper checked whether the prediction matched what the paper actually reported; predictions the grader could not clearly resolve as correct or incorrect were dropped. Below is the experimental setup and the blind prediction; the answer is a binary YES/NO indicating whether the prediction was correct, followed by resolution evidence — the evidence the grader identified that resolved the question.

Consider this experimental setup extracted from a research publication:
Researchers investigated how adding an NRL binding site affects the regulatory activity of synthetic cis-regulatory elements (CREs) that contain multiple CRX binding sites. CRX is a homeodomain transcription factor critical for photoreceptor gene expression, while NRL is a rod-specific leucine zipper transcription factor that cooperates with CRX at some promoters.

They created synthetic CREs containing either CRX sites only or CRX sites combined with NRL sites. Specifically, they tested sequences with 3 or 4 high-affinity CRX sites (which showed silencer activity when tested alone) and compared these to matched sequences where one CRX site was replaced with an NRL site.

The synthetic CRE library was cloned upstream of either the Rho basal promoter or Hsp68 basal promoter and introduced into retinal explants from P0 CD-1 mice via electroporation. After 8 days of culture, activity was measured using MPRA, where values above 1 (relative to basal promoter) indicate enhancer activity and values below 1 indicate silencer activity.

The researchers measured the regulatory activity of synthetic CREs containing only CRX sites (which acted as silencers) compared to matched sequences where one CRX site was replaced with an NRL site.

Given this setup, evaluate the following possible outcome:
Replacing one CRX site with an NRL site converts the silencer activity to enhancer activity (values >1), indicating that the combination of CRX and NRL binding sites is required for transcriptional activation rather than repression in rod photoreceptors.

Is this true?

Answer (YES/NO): YES